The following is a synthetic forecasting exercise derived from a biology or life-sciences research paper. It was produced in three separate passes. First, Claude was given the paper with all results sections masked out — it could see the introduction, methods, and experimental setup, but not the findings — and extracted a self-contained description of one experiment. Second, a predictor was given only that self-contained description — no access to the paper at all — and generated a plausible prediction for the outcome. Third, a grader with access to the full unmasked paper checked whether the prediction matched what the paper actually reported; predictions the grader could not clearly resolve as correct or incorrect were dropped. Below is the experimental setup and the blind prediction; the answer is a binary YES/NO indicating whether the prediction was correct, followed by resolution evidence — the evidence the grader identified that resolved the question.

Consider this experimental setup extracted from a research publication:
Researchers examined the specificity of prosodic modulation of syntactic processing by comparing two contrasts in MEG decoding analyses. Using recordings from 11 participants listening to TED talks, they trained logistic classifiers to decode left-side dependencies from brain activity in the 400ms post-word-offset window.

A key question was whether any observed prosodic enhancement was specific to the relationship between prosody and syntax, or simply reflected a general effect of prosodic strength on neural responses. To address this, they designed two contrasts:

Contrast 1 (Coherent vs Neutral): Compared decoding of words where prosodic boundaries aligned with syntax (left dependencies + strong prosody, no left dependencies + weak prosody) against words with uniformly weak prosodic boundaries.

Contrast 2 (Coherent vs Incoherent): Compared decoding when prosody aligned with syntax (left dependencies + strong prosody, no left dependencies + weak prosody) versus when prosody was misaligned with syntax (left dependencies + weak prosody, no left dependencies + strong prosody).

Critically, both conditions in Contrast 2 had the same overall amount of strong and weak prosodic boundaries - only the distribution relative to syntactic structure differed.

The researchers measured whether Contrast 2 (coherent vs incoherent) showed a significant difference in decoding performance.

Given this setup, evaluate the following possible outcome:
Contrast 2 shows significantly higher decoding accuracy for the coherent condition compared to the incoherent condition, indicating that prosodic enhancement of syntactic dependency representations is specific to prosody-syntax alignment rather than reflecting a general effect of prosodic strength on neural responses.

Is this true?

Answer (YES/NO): YES